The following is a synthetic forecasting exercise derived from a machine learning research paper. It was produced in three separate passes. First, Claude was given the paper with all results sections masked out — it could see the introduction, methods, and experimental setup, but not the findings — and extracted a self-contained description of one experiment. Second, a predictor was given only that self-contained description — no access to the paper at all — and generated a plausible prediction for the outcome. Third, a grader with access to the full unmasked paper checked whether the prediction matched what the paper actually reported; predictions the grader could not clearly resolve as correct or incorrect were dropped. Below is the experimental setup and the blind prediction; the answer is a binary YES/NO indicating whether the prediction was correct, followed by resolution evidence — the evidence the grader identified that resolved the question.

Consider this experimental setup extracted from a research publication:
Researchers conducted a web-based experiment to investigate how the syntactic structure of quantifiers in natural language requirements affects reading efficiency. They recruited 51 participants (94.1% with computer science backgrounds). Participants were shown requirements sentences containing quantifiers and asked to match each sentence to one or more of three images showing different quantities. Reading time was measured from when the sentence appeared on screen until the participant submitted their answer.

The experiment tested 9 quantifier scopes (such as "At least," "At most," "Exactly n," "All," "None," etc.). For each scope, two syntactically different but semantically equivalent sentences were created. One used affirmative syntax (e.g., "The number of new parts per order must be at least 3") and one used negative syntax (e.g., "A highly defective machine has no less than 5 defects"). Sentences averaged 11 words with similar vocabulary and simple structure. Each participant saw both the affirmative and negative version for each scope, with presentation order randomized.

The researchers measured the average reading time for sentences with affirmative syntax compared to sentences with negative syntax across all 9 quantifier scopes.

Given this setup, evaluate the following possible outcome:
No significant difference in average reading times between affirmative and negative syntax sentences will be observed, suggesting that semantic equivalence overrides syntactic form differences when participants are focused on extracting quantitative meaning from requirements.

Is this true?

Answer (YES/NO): NO